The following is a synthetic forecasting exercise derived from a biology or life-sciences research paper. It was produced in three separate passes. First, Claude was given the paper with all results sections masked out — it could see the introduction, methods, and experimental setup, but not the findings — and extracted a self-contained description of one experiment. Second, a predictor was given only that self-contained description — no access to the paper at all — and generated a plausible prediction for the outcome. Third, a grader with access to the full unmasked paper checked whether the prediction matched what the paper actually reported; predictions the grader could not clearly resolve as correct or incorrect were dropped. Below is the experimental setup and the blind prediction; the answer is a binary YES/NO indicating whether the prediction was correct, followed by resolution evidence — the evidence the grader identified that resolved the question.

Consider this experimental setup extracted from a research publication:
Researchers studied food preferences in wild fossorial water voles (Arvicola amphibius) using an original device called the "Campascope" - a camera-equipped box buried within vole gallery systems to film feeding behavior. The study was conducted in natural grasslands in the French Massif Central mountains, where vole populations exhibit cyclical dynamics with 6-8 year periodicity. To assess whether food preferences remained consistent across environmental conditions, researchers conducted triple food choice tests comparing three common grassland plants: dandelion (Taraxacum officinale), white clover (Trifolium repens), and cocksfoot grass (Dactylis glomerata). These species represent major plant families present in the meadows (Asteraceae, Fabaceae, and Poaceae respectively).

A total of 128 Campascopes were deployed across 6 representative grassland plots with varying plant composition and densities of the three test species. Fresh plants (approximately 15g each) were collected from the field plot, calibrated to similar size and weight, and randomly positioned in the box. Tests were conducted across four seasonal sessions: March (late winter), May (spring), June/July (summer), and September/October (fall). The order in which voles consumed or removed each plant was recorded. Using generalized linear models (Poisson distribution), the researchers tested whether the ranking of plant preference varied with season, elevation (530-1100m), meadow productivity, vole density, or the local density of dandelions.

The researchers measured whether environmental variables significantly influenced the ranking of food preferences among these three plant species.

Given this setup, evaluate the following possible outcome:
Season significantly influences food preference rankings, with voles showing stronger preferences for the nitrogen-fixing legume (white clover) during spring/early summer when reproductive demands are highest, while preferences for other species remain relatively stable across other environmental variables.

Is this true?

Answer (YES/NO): NO